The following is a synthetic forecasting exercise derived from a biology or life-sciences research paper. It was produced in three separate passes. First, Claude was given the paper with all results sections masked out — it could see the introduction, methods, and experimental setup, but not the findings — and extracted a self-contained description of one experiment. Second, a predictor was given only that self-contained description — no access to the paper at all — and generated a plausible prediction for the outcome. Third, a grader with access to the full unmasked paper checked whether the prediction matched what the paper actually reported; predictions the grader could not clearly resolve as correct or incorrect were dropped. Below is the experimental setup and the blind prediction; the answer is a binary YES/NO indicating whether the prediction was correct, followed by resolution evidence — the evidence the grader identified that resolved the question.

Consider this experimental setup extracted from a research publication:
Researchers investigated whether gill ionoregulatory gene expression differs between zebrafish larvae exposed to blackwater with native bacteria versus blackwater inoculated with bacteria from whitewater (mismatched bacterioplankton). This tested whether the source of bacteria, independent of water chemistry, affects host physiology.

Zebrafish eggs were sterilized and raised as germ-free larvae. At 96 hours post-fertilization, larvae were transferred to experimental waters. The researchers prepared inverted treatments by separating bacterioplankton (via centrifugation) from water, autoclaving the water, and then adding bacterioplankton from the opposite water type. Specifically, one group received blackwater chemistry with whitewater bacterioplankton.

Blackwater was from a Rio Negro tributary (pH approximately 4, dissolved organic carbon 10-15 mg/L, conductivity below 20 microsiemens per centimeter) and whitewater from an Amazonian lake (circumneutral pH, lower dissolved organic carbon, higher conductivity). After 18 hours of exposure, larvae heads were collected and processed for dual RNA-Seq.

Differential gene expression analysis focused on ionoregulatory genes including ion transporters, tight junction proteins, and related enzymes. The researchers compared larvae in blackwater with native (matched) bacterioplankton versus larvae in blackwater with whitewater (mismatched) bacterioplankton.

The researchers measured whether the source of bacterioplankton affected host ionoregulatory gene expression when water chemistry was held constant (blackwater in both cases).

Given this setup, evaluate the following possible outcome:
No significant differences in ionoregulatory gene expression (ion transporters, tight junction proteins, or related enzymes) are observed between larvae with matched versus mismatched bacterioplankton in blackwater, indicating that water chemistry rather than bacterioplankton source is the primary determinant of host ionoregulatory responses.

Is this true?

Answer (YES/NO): NO